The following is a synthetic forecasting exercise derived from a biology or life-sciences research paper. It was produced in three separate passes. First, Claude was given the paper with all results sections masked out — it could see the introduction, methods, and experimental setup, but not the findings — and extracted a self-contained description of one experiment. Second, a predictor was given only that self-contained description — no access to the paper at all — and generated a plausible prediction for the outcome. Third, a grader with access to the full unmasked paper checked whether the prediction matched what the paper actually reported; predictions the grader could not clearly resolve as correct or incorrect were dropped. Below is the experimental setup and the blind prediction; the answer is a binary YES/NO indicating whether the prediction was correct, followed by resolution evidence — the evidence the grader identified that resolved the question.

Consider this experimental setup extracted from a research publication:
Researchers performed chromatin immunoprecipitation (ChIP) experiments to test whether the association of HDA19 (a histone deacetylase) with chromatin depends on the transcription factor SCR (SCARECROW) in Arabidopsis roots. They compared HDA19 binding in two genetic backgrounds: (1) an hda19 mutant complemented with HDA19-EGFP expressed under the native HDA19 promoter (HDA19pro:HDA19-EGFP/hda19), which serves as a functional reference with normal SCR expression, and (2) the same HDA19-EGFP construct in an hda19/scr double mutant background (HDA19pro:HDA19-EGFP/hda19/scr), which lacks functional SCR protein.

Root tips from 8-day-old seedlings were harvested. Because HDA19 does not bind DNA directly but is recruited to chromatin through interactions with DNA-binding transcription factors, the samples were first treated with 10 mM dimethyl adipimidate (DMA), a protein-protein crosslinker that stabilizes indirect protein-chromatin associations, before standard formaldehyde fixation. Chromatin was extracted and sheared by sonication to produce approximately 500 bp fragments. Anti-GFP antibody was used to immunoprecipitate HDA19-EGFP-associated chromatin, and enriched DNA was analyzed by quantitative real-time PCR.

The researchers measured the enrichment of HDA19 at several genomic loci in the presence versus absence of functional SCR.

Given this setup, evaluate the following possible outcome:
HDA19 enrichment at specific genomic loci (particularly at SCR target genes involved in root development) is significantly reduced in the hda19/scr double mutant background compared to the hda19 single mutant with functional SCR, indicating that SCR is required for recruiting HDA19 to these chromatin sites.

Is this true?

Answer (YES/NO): NO